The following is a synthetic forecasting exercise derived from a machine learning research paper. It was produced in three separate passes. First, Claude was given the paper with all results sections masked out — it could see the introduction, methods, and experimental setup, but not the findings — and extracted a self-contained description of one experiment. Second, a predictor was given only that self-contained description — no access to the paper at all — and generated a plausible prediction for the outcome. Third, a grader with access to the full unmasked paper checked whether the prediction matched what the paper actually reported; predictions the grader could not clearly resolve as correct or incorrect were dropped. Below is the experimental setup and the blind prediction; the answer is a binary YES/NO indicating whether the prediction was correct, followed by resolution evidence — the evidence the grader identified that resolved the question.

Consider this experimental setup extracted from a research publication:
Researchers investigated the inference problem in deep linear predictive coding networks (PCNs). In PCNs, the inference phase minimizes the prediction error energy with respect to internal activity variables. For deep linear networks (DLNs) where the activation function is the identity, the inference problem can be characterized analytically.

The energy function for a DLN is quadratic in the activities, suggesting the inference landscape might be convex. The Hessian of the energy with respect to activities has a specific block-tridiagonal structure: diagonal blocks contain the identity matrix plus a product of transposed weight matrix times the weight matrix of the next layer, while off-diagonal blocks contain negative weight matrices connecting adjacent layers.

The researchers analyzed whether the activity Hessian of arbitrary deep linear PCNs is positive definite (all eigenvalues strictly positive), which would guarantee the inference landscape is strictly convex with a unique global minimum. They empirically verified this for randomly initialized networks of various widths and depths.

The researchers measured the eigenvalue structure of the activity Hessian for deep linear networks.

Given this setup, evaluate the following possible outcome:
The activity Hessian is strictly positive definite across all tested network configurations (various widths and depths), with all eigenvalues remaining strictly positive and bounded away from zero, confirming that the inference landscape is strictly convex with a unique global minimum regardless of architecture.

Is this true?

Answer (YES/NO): NO